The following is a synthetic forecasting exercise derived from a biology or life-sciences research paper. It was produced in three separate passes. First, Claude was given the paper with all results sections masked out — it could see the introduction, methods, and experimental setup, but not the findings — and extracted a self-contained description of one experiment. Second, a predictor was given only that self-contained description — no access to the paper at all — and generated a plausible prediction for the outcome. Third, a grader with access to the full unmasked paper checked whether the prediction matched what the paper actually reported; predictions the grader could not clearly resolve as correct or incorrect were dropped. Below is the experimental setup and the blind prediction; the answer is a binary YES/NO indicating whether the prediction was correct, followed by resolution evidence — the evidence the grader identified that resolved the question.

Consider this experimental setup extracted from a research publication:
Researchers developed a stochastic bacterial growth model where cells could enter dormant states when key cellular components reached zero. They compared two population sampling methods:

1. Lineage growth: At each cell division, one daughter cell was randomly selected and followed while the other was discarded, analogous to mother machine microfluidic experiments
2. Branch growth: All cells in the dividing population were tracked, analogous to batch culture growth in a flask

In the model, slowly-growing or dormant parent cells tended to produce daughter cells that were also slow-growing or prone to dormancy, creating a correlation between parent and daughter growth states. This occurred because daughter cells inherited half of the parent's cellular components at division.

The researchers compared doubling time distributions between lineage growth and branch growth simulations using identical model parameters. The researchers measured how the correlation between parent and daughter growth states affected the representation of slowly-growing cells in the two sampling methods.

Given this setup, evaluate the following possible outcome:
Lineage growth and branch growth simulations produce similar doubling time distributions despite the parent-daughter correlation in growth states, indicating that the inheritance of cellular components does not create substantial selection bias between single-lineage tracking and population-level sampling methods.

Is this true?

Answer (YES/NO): NO